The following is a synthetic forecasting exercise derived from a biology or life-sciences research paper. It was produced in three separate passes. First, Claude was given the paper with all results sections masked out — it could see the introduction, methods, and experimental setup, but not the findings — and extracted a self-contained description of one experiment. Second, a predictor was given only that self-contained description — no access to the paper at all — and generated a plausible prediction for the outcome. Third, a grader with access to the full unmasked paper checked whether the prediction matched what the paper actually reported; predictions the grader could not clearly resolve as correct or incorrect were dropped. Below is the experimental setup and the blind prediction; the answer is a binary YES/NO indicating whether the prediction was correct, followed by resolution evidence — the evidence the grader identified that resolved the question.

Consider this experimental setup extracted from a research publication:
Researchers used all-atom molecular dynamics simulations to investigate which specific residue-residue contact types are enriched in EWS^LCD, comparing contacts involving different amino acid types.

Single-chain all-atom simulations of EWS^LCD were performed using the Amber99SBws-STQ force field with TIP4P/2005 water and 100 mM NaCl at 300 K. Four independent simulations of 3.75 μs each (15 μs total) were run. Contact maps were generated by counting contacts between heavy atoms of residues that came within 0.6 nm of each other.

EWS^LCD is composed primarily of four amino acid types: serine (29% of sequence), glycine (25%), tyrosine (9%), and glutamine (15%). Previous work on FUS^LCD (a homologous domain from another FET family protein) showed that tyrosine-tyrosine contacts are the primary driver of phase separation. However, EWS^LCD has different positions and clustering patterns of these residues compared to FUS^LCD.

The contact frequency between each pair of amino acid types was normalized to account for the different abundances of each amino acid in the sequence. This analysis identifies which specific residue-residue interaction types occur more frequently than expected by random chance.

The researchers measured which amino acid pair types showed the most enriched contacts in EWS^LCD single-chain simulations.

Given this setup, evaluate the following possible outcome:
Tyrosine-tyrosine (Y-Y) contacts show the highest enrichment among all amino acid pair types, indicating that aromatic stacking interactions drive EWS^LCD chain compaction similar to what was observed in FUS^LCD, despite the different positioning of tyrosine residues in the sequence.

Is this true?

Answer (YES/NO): YES